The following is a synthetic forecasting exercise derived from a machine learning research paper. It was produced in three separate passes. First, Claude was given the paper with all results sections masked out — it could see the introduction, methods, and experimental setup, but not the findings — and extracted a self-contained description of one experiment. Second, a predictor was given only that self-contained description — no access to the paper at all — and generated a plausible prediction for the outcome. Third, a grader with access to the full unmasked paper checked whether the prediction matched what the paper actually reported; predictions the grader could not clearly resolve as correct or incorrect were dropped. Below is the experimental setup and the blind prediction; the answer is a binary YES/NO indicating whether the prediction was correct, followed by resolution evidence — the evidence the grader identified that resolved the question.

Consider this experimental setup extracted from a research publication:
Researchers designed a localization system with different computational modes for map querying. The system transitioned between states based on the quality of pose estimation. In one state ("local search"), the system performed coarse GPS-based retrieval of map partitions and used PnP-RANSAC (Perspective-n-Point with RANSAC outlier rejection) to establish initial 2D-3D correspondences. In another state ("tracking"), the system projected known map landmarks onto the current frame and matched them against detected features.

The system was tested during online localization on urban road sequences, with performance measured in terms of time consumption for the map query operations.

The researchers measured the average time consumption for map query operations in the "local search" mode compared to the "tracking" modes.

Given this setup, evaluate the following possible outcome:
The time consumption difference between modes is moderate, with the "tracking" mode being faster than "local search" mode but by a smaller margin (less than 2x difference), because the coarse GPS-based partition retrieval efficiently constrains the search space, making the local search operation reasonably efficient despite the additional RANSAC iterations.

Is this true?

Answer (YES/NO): NO